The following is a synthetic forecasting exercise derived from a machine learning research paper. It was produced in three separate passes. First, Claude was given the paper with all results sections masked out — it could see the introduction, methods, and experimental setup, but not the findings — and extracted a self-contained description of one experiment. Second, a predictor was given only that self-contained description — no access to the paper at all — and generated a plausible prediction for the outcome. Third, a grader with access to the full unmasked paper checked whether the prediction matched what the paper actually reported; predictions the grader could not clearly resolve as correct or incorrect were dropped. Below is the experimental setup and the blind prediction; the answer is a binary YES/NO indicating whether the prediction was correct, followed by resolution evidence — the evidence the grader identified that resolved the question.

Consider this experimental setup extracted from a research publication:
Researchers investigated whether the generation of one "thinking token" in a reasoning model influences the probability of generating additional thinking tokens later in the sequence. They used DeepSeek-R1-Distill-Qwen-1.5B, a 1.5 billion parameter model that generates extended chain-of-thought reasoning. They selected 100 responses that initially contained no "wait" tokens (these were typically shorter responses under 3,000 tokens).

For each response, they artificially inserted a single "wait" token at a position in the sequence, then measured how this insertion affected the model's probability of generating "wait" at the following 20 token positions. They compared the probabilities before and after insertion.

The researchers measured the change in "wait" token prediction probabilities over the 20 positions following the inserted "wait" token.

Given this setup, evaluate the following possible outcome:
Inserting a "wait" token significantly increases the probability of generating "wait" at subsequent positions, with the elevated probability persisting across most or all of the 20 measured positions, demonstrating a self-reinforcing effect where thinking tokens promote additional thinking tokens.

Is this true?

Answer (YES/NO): YES